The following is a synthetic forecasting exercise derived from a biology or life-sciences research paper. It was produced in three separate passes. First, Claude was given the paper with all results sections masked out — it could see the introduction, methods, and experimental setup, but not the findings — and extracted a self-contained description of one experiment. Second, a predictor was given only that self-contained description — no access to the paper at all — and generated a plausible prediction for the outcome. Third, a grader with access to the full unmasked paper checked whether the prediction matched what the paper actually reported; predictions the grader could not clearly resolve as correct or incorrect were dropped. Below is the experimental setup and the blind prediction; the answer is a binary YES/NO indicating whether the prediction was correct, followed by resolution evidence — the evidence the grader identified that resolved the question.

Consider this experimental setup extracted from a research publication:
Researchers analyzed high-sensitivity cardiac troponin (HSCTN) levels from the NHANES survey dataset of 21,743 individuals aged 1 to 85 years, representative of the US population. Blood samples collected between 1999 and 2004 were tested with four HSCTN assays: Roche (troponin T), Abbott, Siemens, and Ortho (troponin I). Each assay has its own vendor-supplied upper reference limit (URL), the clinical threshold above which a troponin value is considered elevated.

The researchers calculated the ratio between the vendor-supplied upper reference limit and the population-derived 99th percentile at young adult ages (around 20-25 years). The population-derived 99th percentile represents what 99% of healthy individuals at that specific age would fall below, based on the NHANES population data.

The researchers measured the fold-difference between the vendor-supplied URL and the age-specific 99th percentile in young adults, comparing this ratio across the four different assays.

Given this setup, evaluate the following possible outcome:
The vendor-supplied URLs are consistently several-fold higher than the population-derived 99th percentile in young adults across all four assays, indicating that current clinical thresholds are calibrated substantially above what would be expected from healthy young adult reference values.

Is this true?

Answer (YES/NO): YES